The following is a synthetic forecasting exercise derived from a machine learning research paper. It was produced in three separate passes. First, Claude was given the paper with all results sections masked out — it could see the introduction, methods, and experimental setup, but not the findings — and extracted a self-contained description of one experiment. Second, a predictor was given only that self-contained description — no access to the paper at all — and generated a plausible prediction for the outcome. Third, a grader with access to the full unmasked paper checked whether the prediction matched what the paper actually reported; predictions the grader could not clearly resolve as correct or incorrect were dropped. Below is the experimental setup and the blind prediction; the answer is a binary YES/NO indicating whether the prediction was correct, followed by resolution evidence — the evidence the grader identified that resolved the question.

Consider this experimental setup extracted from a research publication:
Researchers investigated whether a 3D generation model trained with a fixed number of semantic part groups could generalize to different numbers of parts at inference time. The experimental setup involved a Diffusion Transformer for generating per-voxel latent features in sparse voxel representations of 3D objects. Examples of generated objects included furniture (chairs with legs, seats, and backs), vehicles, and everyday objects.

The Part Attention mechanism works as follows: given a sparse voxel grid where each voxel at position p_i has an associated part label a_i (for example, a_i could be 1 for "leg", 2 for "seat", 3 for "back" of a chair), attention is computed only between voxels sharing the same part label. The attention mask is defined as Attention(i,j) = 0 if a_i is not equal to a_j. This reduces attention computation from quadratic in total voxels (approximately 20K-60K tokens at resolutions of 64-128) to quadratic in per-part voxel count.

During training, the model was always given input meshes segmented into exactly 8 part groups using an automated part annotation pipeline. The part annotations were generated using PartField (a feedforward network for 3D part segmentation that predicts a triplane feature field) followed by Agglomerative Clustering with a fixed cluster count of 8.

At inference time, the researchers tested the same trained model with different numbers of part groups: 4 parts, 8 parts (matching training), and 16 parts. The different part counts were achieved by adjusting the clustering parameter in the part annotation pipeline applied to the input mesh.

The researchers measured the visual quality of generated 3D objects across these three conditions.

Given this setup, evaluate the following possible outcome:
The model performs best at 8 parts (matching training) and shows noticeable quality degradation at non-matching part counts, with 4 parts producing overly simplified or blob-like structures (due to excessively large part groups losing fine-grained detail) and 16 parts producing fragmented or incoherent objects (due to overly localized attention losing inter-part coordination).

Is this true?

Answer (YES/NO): NO